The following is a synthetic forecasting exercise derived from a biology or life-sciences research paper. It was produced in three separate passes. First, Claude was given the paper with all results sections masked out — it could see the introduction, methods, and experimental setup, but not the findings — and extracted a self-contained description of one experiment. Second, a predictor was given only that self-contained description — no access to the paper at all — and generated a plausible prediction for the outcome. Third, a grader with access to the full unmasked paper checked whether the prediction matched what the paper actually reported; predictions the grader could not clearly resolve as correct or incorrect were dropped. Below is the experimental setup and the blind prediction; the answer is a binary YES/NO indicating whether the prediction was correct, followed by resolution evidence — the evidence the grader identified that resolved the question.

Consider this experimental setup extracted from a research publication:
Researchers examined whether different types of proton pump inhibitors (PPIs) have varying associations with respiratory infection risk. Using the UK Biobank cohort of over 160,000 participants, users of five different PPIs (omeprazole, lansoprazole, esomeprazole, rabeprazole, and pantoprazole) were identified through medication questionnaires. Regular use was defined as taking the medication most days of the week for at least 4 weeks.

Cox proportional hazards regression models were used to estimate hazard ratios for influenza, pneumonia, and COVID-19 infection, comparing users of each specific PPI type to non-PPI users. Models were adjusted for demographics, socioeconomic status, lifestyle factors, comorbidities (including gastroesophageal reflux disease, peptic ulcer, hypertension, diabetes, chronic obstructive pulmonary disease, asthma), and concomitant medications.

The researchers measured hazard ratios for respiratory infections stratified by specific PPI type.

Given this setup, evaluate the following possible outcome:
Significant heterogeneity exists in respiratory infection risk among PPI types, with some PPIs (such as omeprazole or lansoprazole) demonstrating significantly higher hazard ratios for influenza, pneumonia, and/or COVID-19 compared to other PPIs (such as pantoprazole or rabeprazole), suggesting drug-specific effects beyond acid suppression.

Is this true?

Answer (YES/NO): YES